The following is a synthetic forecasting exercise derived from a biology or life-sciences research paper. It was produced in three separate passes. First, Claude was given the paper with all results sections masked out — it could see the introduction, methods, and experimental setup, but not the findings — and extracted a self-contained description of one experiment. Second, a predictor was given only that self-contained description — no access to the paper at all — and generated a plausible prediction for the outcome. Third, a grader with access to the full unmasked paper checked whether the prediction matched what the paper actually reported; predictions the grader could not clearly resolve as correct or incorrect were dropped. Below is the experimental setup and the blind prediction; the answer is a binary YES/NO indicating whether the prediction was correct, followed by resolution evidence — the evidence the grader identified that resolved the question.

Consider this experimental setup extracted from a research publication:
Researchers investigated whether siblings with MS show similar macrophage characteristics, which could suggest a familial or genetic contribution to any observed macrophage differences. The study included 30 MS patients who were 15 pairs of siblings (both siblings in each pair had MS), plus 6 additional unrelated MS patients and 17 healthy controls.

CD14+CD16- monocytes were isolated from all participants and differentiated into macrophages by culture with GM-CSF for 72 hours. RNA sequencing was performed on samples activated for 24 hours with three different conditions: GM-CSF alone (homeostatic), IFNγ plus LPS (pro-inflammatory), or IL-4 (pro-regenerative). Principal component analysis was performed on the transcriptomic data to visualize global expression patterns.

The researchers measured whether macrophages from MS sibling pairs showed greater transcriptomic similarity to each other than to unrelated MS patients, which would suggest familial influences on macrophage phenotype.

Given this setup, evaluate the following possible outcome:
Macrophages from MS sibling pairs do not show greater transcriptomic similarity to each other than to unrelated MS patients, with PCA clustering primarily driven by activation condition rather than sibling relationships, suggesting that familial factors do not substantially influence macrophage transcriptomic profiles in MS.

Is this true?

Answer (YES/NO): YES